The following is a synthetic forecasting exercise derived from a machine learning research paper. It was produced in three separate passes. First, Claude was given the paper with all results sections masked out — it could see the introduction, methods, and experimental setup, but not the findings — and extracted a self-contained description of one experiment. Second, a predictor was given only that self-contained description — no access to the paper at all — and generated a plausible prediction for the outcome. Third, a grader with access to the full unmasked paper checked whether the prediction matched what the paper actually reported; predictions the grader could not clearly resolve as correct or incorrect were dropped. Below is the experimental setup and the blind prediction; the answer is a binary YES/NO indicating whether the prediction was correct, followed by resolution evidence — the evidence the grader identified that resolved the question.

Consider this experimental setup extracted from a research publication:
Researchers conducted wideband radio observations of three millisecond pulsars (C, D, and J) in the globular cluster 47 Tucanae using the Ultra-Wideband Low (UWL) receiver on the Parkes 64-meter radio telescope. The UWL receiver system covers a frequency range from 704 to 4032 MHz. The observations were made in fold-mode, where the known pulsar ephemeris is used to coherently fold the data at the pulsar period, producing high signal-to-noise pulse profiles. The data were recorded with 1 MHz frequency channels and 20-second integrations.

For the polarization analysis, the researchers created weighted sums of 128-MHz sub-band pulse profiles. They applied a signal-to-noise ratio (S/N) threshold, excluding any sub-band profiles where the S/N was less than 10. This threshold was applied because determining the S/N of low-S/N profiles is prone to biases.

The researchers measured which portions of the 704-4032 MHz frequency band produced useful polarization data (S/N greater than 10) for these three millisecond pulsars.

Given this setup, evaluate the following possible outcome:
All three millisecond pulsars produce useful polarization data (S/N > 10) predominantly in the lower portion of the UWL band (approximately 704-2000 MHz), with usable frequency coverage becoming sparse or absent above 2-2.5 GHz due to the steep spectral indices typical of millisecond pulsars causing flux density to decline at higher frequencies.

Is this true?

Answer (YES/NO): YES